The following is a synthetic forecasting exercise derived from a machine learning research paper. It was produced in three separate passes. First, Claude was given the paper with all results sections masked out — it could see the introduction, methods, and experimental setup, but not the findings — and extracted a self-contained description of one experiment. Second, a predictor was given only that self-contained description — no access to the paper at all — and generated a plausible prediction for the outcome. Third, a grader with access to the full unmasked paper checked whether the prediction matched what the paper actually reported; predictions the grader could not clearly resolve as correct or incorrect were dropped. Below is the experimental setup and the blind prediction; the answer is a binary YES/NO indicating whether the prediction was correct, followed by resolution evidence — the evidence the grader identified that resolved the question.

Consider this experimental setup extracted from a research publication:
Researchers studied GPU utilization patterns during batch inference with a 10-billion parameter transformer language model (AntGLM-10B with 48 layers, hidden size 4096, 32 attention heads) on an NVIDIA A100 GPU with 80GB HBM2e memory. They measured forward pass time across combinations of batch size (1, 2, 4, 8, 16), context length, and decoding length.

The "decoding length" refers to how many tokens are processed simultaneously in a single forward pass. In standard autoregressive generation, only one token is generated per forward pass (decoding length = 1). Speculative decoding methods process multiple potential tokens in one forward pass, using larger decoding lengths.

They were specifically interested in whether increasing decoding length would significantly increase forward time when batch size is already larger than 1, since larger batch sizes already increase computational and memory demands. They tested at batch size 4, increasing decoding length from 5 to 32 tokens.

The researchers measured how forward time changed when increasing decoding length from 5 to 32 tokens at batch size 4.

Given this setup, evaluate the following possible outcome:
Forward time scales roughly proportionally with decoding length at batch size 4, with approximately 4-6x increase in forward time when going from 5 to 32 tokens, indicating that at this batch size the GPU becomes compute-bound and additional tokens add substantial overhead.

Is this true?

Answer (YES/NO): NO